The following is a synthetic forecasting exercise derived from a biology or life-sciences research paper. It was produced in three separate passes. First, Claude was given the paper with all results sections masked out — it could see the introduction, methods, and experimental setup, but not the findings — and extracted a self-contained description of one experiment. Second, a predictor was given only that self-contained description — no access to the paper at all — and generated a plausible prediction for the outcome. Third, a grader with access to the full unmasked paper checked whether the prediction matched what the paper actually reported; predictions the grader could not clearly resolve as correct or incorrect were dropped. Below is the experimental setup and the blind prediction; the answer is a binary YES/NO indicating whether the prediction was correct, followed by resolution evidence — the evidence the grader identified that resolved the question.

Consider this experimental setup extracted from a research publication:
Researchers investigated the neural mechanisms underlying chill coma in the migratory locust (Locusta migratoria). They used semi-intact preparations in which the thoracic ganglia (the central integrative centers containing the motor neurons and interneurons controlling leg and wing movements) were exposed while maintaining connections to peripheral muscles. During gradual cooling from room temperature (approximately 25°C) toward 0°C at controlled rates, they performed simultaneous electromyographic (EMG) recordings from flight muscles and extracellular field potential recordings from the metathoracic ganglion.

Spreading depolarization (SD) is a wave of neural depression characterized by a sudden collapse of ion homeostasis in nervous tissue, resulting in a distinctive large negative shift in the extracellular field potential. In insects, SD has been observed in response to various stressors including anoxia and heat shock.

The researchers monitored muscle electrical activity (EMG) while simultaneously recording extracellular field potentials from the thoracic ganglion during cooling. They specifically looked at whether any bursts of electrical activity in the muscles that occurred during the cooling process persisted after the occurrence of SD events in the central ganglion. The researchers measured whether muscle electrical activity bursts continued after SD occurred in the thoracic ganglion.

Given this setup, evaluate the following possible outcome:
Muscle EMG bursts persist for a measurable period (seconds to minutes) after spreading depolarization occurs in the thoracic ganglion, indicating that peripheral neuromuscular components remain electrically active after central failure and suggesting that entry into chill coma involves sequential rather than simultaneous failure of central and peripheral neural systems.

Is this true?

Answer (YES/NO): YES